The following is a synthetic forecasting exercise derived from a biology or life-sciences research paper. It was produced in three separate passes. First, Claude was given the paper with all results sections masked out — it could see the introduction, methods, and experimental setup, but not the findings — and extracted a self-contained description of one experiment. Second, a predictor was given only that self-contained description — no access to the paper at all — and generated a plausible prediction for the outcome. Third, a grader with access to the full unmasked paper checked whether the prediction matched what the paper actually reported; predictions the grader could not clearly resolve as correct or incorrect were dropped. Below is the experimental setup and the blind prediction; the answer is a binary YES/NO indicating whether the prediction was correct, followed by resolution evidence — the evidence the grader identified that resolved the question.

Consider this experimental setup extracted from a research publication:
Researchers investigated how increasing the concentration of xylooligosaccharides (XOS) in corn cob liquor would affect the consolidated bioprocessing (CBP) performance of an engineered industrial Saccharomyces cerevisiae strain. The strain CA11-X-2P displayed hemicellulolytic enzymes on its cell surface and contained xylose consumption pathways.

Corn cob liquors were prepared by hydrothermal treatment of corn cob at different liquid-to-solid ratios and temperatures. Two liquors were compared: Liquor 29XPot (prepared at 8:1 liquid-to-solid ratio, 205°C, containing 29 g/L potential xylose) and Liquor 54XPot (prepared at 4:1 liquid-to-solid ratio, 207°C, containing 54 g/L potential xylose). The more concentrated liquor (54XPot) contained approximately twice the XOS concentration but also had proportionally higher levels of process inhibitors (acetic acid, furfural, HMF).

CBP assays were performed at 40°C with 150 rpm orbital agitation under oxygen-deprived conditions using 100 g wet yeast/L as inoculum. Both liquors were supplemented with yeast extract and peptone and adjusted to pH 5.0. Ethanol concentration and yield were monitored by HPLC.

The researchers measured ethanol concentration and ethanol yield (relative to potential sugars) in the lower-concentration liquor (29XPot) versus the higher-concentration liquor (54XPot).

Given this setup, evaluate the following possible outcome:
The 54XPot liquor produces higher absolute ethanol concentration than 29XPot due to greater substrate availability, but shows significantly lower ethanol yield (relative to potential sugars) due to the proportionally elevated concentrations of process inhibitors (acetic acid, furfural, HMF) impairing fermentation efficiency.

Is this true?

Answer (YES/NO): NO